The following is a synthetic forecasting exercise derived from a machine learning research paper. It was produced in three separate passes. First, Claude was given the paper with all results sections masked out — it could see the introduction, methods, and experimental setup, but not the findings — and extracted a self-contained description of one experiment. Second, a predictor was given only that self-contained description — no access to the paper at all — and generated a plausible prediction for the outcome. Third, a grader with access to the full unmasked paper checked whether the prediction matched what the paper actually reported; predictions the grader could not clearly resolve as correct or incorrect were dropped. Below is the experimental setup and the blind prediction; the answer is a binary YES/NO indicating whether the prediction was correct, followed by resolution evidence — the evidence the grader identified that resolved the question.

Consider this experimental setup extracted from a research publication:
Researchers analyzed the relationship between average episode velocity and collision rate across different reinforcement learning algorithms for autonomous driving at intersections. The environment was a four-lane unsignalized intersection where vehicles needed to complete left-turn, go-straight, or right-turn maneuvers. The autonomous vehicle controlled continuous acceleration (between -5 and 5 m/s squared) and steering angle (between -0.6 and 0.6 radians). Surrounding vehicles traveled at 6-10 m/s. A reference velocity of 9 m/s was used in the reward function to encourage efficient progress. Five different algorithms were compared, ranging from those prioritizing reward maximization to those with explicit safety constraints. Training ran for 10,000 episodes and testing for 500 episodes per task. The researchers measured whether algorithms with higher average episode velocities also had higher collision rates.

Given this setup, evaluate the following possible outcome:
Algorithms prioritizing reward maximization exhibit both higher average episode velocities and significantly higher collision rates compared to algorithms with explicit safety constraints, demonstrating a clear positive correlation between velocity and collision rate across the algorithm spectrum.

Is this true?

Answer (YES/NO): YES